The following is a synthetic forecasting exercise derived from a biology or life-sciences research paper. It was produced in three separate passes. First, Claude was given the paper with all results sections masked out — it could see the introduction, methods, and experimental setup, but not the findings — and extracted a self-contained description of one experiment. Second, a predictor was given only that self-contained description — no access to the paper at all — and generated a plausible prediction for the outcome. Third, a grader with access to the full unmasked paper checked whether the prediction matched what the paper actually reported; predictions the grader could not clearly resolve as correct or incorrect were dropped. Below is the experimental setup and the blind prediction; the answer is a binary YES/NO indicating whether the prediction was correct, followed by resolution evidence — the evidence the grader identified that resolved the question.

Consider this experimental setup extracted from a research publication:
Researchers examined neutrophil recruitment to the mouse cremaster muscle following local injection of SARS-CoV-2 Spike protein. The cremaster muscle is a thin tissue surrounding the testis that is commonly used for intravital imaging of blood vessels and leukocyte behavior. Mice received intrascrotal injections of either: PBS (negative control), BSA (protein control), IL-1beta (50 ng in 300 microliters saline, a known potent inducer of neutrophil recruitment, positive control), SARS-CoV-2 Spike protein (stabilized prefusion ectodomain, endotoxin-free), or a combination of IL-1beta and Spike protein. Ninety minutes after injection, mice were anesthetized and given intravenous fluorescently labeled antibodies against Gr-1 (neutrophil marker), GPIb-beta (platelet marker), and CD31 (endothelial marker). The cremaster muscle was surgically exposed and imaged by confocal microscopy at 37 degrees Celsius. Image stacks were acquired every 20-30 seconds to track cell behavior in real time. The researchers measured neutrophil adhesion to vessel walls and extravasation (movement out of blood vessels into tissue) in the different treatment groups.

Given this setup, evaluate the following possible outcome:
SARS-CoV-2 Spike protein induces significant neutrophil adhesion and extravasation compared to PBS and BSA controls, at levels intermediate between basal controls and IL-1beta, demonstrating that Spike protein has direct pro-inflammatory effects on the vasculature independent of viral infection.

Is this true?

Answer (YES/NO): NO